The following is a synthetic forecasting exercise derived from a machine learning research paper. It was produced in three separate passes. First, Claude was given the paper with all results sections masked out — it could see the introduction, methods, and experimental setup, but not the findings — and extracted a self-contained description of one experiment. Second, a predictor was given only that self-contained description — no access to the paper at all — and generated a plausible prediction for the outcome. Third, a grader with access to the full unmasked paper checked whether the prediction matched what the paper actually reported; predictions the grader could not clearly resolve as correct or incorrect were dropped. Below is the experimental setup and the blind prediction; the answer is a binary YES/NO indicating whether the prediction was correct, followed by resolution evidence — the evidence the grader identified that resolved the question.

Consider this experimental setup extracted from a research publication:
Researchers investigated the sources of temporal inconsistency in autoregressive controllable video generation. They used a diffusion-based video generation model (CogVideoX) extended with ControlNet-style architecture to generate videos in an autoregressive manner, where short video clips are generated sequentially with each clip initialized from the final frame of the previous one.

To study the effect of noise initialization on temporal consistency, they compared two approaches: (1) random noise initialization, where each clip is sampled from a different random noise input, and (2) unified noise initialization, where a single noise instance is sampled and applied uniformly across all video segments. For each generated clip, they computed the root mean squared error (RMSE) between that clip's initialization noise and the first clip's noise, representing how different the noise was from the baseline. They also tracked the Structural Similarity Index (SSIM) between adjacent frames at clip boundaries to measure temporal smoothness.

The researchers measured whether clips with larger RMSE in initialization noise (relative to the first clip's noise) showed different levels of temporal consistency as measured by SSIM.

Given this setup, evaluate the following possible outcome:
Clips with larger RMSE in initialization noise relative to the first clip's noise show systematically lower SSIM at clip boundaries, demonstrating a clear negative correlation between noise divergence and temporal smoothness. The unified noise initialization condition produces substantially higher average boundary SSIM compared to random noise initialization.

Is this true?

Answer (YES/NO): YES